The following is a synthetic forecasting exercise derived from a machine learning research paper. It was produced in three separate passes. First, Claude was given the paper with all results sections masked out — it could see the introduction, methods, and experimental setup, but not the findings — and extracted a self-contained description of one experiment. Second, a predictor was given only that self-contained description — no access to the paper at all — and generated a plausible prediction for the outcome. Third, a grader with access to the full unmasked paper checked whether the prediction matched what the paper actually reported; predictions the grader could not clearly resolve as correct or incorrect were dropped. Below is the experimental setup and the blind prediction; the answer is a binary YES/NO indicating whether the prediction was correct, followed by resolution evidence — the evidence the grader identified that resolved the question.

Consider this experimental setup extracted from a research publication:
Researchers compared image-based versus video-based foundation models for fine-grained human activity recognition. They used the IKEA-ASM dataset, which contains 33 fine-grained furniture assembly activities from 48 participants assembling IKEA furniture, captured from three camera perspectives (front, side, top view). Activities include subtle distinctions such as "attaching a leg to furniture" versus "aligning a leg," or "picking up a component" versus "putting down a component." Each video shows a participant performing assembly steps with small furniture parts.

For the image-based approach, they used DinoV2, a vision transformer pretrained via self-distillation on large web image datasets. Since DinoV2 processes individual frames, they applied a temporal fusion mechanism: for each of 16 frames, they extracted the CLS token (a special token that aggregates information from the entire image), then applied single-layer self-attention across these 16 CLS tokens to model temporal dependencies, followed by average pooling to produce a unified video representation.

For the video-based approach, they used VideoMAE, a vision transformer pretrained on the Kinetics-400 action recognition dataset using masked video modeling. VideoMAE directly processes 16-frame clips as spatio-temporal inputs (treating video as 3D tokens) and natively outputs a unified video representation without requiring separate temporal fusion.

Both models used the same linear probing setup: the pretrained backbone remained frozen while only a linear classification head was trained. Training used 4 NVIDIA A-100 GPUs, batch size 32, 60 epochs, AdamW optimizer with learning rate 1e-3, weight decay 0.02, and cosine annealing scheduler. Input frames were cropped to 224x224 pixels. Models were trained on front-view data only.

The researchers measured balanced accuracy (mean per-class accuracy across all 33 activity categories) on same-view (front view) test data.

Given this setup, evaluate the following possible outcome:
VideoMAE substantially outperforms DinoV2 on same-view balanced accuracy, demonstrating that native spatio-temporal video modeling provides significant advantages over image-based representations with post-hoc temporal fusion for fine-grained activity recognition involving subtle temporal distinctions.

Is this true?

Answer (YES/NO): NO